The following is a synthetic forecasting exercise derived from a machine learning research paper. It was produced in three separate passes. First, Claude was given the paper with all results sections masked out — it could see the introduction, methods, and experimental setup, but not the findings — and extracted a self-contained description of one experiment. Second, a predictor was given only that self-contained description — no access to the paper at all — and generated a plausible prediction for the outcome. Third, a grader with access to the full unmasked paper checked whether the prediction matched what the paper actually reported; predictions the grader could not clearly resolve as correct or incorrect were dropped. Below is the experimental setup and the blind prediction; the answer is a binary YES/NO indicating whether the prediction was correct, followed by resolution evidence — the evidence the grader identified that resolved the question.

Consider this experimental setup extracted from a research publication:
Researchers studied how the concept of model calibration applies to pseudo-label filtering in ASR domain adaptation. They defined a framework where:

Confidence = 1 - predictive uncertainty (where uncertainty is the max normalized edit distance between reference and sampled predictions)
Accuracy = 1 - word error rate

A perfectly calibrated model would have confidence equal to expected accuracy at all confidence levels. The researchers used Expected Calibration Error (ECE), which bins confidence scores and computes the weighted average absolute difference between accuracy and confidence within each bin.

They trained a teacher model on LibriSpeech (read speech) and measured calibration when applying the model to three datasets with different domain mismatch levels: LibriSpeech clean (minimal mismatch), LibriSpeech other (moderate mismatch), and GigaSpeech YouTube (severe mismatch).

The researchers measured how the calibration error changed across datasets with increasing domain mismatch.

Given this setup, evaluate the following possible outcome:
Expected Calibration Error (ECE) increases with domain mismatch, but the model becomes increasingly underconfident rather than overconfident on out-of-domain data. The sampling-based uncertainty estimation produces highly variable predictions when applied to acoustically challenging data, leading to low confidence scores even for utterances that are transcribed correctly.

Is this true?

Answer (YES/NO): NO